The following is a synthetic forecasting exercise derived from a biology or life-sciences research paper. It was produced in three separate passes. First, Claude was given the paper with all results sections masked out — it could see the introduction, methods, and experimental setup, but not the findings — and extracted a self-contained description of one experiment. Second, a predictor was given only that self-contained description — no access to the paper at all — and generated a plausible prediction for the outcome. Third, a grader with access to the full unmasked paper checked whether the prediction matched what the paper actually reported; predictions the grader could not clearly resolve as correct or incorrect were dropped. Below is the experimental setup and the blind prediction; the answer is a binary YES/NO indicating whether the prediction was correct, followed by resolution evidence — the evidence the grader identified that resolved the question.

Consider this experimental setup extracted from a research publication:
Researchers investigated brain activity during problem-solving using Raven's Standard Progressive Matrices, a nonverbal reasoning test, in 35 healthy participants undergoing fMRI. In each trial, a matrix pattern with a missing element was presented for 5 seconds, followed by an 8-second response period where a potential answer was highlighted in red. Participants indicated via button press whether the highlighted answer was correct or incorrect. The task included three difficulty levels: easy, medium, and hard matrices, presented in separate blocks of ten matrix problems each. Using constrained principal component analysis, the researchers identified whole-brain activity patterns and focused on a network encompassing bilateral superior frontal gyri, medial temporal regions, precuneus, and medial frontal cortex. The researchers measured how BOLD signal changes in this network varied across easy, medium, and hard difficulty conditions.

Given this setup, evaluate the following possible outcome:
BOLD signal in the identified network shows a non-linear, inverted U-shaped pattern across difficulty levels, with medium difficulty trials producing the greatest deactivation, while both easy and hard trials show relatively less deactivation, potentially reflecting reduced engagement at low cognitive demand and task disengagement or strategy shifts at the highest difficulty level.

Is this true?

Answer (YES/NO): NO